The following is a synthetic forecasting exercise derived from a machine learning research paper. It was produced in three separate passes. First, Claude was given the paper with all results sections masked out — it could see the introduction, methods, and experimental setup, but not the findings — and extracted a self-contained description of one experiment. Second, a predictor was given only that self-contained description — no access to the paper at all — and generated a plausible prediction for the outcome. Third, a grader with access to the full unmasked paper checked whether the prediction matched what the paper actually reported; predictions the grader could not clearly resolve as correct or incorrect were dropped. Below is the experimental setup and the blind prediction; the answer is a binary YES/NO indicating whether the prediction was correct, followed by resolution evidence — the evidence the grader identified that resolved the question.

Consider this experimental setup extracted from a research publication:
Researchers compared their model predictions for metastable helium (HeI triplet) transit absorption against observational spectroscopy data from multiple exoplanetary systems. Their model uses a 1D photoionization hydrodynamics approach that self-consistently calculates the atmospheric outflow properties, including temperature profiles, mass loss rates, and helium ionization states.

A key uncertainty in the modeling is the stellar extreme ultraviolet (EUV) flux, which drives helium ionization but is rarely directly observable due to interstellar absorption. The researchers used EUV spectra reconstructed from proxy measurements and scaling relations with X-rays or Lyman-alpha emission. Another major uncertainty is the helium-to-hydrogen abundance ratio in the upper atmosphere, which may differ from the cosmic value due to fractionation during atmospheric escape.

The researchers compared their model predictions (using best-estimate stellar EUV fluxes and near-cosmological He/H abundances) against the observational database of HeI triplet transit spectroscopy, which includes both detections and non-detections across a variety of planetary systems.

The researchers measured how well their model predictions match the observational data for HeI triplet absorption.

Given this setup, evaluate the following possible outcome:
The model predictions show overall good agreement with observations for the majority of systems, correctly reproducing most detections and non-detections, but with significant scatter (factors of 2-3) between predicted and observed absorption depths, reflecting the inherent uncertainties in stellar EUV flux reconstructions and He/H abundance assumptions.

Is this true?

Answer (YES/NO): NO